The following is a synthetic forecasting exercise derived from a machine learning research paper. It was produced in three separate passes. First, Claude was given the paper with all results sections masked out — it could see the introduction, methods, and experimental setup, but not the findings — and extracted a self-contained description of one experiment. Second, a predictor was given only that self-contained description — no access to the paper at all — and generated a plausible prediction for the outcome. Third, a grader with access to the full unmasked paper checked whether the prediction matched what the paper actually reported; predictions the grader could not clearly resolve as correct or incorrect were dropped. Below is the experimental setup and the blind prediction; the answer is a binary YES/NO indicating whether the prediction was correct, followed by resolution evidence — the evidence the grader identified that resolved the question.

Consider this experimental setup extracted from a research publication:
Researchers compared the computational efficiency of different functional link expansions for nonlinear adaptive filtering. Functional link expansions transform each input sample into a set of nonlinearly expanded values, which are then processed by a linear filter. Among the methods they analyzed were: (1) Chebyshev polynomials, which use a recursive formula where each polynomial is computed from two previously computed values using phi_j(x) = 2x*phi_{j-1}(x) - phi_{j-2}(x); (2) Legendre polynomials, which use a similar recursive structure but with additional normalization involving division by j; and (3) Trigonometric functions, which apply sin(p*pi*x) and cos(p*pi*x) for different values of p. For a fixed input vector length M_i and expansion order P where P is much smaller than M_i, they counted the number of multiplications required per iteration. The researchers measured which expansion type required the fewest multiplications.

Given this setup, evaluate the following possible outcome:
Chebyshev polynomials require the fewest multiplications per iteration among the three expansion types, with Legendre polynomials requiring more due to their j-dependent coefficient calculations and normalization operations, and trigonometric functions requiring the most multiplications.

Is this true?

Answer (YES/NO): NO